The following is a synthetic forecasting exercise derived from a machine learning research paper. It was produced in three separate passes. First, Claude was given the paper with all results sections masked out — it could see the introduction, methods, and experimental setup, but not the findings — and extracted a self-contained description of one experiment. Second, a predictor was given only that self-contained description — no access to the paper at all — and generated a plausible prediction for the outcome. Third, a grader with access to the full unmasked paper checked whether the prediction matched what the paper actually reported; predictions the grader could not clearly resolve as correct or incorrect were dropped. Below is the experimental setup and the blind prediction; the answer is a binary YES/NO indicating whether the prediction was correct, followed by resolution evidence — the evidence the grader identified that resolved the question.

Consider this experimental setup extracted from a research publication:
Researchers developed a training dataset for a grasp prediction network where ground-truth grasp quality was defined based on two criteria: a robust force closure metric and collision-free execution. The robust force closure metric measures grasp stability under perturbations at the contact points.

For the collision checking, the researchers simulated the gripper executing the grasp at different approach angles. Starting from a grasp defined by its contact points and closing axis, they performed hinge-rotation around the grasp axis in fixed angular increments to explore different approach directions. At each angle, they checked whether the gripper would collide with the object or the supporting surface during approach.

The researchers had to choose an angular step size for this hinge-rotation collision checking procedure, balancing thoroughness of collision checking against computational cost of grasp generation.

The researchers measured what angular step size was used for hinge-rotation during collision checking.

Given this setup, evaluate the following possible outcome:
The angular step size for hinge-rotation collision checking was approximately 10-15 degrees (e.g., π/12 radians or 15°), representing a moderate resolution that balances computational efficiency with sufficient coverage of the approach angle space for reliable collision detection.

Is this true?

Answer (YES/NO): YES